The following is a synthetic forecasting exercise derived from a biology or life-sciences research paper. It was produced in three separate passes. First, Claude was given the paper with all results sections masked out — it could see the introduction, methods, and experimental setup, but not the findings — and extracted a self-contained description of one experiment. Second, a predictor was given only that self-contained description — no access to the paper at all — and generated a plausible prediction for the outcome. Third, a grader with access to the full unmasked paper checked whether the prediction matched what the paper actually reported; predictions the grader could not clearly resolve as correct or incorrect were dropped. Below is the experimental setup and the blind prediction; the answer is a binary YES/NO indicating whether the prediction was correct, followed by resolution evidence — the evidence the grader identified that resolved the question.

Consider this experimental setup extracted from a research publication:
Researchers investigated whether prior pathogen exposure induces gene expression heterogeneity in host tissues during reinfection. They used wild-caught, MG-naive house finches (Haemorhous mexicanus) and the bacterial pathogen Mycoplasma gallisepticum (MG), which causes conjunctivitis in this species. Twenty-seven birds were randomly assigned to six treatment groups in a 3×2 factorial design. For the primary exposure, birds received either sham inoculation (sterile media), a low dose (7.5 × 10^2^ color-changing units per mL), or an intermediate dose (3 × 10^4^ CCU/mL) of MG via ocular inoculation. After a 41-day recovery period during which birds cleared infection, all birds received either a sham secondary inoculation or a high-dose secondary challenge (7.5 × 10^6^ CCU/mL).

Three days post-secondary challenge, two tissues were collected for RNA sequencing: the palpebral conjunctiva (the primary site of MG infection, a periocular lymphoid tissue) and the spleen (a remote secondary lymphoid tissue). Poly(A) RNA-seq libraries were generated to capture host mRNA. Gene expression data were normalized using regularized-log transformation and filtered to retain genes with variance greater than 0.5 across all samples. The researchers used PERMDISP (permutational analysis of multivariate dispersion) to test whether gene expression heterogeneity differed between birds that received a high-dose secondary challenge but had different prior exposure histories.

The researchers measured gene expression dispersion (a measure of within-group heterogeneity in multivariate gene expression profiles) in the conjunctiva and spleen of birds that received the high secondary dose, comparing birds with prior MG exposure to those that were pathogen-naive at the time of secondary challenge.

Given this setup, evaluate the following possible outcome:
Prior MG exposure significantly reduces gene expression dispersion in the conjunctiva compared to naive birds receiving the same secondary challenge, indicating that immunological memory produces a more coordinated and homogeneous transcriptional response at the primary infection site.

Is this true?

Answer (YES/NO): NO